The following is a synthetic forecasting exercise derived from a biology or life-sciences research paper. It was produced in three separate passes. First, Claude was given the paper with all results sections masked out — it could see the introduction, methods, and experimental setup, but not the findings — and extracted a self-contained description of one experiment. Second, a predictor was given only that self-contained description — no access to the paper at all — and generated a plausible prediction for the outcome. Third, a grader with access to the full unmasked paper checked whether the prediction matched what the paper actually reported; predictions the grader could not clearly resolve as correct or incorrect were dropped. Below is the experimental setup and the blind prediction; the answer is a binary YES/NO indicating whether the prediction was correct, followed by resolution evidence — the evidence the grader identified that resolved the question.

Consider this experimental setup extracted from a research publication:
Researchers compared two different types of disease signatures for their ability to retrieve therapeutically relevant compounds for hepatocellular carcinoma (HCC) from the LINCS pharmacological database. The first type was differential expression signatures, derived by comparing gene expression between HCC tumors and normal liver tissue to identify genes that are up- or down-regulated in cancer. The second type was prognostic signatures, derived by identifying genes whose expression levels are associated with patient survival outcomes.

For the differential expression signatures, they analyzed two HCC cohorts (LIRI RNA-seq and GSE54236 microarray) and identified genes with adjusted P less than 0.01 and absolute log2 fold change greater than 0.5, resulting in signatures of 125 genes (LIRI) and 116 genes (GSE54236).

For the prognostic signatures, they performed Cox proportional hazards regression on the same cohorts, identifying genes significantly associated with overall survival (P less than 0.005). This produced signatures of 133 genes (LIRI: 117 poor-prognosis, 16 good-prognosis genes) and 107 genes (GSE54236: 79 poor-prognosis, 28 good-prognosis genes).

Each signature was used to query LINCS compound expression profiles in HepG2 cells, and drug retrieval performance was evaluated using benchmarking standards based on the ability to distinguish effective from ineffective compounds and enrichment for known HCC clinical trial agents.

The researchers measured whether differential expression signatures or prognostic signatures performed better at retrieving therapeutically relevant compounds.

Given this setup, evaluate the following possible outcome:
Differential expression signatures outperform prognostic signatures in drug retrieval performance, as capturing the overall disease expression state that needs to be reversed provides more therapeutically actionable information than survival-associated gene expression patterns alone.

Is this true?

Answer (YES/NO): NO